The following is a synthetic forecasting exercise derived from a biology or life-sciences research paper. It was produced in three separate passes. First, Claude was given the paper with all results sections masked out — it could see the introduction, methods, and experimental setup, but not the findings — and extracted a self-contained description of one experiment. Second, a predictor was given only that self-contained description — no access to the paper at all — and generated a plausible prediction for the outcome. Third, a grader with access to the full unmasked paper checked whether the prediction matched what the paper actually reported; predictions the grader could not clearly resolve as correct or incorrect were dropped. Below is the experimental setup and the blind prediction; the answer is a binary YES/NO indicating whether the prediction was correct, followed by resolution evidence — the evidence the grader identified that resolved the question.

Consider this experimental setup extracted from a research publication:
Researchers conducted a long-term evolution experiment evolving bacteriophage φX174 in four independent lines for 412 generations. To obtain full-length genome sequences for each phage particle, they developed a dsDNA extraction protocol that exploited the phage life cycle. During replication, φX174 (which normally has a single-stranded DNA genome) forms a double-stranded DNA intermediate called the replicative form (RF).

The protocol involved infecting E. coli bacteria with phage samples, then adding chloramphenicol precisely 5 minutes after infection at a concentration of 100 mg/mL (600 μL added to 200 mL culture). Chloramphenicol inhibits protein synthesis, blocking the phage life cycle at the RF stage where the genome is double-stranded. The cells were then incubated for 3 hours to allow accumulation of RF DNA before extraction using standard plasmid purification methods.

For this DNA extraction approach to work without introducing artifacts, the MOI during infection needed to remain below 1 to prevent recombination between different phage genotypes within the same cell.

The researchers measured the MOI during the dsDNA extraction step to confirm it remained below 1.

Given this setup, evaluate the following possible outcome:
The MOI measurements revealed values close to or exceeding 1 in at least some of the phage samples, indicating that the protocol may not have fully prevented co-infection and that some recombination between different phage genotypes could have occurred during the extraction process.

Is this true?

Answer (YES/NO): NO